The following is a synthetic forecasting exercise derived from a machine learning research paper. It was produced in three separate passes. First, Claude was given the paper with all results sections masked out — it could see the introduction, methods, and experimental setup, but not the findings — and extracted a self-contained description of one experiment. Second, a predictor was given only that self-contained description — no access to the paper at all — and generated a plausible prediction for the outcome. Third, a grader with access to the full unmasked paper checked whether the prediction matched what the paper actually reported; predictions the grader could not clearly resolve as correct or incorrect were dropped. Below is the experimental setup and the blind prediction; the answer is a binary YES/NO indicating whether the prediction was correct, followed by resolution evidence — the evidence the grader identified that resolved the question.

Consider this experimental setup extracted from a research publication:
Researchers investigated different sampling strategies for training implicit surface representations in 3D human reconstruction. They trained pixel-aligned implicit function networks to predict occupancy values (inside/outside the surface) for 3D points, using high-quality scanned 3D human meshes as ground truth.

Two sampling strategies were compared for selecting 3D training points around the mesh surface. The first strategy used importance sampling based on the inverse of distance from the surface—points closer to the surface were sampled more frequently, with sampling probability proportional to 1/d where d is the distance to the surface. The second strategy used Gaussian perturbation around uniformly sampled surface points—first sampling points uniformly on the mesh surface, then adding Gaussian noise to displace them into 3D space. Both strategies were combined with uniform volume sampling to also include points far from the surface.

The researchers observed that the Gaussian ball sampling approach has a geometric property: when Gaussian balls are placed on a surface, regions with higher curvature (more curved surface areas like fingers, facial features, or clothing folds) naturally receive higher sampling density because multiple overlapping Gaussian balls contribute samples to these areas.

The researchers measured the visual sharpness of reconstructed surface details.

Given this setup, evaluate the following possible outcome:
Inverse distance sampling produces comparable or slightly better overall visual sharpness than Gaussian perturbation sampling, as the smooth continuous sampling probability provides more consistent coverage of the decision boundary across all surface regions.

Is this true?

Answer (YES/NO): NO